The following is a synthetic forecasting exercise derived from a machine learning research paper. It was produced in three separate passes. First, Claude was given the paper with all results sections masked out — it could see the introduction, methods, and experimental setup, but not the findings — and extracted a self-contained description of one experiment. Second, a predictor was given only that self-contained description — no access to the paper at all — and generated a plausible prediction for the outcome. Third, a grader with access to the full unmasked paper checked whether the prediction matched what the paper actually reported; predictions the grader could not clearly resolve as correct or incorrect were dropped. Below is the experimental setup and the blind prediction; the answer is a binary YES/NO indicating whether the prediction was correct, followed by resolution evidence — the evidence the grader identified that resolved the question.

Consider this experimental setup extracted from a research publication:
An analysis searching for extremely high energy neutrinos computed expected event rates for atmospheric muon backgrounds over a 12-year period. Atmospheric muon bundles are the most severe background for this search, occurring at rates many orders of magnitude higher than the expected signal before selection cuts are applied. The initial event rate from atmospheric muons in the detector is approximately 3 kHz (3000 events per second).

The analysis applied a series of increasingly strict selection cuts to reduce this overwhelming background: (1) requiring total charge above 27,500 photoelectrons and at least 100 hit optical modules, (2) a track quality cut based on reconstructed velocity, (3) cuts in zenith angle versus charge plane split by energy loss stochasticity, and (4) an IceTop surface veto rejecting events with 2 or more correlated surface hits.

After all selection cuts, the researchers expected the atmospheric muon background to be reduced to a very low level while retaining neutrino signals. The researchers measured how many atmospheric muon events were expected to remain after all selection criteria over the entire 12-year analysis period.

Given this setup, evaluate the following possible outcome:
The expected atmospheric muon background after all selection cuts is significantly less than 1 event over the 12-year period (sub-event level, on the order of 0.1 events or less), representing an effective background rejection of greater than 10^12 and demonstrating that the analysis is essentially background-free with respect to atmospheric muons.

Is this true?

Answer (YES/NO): YES